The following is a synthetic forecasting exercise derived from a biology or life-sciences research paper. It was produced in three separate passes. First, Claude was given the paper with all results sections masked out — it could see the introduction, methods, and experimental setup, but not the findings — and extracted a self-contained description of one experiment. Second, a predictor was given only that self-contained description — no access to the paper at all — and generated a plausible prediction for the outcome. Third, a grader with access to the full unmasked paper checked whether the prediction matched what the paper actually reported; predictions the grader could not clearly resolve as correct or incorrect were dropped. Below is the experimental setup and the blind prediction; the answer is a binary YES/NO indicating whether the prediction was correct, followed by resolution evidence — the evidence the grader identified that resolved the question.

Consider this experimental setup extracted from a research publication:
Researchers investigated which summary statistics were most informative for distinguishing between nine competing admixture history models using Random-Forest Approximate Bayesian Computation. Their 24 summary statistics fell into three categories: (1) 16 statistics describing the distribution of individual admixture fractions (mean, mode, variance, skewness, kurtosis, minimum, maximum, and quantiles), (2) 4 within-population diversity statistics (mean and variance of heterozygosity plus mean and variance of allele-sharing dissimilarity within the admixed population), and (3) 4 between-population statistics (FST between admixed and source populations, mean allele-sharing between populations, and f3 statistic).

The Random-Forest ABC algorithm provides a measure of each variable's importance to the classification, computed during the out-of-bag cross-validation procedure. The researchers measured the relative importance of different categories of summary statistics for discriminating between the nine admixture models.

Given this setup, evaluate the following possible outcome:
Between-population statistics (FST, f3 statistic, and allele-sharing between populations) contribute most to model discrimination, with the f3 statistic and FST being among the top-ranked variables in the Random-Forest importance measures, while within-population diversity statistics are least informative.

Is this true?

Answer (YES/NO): NO